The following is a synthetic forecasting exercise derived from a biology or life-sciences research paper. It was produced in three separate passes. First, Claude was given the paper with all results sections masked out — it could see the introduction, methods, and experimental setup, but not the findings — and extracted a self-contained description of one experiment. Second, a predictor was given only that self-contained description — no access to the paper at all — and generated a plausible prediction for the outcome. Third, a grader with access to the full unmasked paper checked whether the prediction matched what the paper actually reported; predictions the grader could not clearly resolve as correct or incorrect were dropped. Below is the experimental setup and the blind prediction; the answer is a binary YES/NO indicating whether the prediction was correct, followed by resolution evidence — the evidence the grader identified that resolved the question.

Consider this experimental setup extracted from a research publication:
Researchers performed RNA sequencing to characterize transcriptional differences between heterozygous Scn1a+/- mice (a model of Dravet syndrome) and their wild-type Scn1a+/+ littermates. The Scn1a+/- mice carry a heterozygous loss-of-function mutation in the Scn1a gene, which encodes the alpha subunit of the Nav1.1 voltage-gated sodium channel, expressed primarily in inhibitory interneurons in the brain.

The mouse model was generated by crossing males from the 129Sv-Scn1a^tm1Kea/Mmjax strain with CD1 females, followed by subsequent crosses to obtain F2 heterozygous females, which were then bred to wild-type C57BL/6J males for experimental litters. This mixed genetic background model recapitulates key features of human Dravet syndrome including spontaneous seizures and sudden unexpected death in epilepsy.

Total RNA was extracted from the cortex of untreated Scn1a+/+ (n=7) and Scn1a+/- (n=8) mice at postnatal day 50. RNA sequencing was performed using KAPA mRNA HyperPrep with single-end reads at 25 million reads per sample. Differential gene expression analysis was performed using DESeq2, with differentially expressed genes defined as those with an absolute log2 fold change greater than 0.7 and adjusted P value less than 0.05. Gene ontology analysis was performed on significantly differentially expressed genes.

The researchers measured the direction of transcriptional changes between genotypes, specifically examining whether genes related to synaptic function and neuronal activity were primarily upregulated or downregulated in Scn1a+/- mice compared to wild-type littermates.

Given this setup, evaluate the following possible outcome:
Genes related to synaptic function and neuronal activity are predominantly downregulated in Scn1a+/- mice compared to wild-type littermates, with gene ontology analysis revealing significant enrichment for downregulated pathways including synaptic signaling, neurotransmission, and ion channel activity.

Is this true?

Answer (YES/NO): NO